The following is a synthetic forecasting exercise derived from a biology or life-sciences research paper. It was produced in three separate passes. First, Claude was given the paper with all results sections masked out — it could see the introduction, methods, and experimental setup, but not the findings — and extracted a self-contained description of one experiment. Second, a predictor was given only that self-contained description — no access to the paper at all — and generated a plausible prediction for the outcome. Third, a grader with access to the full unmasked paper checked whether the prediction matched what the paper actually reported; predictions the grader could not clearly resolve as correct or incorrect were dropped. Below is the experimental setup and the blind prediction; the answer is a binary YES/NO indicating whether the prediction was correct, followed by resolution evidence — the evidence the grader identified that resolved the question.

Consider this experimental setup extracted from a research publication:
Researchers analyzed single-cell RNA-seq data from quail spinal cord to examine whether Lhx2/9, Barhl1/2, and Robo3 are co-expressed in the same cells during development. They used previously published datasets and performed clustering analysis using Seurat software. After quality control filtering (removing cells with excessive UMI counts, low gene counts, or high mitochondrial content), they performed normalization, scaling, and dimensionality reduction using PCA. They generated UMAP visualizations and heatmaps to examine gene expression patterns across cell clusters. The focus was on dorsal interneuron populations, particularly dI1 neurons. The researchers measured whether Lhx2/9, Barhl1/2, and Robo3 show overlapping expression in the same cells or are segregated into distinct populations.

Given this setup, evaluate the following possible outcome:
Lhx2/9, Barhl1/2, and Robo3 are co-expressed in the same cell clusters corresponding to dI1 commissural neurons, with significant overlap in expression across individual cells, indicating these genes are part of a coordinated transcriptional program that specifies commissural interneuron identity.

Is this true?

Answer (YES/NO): YES